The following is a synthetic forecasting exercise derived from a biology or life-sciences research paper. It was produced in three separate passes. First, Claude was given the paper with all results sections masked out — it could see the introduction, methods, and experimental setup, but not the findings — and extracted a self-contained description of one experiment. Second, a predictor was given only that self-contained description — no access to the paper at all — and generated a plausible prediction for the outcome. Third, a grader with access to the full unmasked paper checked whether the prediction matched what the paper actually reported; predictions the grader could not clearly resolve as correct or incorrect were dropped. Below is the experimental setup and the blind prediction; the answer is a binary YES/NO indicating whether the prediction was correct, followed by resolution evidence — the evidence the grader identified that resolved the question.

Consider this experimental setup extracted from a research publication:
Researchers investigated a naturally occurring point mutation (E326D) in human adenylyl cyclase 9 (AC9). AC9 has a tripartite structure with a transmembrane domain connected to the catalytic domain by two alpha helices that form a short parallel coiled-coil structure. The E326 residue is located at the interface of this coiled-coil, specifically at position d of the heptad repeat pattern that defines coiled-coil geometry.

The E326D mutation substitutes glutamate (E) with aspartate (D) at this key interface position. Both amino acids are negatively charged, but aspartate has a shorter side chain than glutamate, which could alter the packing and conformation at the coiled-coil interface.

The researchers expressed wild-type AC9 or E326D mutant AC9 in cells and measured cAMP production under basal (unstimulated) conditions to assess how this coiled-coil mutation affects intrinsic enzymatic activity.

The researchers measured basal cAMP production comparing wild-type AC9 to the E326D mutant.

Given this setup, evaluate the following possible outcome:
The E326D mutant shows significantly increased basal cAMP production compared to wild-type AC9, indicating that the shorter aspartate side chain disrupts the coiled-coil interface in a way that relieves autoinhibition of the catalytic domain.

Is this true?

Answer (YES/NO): NO